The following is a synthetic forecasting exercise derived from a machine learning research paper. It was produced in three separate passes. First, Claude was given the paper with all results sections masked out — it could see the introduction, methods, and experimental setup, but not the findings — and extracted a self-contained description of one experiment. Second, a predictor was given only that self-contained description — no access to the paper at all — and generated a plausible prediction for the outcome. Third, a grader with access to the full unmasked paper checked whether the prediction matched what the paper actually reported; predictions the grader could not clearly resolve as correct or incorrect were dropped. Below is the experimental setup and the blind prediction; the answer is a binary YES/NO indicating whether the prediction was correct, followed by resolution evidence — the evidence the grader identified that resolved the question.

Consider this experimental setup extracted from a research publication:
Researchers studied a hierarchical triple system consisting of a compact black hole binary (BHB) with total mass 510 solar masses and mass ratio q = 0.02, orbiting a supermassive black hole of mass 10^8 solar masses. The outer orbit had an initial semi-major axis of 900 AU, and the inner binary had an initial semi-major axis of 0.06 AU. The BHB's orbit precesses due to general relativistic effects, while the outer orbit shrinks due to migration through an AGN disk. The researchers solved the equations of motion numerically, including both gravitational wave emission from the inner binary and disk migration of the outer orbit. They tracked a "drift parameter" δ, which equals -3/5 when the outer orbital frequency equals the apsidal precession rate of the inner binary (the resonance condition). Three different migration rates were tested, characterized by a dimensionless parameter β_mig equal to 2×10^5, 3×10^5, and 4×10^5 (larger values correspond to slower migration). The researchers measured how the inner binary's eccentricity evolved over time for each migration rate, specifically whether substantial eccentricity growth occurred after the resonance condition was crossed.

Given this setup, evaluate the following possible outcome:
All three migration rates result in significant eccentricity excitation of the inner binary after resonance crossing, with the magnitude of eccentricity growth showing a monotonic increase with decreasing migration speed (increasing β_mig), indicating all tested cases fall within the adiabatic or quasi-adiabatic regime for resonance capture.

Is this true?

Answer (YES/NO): NO